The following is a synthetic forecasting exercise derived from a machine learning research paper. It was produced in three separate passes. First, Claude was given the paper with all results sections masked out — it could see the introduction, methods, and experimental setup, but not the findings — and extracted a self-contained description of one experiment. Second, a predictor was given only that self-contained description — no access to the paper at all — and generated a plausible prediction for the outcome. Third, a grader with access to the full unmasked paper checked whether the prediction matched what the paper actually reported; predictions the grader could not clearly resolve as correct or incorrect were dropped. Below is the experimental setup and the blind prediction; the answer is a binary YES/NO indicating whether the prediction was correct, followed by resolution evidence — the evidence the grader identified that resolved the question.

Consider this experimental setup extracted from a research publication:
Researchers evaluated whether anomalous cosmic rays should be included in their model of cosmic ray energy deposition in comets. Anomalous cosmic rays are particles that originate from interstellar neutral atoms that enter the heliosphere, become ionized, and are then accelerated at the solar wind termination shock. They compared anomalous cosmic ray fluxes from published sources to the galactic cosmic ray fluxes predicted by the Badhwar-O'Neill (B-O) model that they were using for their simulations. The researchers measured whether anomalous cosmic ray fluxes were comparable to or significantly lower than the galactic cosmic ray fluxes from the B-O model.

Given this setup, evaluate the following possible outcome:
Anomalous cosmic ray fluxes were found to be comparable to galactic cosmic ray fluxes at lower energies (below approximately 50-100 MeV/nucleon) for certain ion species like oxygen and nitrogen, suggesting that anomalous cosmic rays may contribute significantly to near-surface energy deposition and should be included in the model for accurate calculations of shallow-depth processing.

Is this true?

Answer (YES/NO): NO